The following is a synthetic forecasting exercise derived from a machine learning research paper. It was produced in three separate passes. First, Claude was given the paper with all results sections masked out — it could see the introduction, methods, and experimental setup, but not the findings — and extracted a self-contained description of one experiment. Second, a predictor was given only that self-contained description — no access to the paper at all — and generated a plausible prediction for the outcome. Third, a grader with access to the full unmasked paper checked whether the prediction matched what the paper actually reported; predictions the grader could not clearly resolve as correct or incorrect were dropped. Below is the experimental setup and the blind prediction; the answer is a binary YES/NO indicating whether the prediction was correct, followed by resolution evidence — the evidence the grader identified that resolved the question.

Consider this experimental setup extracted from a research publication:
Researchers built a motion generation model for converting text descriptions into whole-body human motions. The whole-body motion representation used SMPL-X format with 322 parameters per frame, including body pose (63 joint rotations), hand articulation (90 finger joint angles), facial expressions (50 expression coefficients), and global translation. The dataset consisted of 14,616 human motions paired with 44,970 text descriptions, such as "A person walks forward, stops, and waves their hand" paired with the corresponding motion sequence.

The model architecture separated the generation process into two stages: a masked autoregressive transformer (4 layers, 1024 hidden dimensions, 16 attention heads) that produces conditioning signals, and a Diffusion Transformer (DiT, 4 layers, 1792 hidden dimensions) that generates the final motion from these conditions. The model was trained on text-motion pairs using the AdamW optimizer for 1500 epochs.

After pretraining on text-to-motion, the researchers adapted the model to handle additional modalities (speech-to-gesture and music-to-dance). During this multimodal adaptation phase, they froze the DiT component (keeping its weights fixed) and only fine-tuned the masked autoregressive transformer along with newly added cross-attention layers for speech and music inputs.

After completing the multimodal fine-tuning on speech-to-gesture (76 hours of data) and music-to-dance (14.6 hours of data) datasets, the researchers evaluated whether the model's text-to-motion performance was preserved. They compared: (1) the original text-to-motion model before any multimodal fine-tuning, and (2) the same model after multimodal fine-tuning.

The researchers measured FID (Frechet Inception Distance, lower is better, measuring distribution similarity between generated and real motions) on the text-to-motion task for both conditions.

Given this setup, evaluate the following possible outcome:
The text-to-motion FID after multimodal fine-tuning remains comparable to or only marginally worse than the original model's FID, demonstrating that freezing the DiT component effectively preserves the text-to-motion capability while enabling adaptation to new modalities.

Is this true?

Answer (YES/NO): YES